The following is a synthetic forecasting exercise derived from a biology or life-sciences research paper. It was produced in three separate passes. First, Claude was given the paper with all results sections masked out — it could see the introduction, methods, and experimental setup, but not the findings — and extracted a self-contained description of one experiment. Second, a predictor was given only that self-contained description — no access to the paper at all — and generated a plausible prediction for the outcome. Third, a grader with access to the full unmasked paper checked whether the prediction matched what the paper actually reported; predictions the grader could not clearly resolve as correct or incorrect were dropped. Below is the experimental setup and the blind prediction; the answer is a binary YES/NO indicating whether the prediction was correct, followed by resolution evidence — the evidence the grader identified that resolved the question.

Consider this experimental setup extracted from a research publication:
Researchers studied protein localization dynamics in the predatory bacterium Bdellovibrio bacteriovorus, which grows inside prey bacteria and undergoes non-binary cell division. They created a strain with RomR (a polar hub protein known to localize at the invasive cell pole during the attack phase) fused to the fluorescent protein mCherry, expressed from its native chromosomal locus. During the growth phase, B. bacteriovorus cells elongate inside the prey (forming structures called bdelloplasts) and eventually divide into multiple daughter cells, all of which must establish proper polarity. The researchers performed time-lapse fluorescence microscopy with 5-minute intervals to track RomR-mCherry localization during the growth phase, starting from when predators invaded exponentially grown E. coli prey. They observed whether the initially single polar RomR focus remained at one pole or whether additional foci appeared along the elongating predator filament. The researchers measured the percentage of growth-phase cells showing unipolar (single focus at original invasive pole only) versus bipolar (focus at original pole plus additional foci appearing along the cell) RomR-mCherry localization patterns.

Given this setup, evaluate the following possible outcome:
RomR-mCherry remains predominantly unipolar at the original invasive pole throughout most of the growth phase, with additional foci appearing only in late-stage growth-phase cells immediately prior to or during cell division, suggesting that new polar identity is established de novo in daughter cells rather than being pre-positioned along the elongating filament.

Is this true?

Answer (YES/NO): NO